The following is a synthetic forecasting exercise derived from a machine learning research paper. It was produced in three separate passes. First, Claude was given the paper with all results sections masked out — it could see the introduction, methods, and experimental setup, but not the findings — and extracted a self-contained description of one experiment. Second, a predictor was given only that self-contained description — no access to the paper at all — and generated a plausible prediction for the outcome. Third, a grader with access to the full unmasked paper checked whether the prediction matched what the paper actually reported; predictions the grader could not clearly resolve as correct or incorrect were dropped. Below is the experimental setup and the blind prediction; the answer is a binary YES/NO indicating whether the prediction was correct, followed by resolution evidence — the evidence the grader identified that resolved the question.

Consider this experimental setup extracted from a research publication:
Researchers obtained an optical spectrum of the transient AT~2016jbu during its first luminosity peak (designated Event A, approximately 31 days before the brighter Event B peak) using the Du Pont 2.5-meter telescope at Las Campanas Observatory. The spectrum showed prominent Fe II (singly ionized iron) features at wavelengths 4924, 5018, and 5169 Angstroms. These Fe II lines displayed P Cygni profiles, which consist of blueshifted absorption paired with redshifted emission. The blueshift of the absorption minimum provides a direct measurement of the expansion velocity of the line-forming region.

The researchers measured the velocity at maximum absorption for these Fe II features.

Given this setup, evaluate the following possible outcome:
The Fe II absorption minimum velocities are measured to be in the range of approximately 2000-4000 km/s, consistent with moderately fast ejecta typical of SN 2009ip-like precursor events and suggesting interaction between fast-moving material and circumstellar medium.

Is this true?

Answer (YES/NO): NO